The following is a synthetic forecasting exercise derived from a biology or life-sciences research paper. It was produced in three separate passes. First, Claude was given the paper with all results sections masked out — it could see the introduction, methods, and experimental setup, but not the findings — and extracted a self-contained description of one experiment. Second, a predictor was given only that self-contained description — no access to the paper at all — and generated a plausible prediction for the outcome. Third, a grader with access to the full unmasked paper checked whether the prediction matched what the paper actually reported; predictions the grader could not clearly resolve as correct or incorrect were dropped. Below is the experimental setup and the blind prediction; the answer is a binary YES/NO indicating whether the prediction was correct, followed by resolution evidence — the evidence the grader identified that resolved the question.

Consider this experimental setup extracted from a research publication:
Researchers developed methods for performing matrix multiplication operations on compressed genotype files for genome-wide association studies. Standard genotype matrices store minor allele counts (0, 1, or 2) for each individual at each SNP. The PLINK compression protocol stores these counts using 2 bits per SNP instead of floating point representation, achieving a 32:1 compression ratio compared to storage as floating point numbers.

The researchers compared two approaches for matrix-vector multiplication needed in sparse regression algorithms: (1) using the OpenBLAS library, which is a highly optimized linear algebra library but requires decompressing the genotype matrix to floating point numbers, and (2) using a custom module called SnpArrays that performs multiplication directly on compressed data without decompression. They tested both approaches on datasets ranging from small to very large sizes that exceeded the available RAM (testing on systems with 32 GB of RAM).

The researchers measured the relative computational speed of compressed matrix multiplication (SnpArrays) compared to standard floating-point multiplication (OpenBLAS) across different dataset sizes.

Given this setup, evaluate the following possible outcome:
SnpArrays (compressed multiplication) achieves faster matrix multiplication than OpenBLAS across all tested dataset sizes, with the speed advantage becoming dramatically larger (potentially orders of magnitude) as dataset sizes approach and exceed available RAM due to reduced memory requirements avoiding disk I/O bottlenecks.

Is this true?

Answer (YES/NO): NO